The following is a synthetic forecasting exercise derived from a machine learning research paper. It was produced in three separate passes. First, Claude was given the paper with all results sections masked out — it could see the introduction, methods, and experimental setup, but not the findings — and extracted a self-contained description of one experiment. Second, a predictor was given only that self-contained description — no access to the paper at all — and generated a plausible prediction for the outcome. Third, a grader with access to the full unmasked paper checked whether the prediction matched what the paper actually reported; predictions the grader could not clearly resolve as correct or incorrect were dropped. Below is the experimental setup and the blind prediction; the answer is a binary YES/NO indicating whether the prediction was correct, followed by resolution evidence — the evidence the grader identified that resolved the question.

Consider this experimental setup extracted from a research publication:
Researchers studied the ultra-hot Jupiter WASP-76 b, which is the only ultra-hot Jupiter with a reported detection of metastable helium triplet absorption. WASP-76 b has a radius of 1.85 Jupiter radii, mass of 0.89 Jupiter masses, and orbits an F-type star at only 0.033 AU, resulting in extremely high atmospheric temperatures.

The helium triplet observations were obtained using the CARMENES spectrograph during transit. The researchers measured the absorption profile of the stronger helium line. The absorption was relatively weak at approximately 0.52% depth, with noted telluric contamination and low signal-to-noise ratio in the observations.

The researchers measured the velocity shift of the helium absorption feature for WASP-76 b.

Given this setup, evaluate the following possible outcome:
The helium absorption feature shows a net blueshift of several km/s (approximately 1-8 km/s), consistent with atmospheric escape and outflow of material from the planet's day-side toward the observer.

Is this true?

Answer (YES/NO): NO